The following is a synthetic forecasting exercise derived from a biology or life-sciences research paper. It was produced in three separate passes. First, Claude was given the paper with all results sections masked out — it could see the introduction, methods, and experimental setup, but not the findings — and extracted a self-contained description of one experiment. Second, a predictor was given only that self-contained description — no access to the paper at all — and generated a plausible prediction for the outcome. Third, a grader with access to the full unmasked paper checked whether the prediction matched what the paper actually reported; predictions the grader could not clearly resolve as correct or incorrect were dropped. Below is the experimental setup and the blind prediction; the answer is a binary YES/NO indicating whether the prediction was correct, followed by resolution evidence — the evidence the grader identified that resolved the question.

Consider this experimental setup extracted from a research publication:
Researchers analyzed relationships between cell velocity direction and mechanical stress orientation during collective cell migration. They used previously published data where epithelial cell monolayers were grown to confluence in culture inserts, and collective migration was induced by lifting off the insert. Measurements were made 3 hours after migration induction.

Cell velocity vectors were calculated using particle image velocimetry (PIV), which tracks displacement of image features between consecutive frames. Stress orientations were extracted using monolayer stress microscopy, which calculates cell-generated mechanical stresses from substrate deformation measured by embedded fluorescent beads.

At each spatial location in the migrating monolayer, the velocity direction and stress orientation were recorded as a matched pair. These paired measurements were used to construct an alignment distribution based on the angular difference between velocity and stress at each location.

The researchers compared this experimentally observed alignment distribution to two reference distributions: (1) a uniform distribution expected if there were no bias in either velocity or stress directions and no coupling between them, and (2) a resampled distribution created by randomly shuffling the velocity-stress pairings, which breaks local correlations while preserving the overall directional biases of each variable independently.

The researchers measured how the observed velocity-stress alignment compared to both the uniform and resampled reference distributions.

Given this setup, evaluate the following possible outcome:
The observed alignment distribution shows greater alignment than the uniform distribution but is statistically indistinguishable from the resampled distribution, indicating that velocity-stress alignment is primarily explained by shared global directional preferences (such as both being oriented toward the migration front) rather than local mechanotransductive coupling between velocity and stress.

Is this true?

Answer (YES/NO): NO